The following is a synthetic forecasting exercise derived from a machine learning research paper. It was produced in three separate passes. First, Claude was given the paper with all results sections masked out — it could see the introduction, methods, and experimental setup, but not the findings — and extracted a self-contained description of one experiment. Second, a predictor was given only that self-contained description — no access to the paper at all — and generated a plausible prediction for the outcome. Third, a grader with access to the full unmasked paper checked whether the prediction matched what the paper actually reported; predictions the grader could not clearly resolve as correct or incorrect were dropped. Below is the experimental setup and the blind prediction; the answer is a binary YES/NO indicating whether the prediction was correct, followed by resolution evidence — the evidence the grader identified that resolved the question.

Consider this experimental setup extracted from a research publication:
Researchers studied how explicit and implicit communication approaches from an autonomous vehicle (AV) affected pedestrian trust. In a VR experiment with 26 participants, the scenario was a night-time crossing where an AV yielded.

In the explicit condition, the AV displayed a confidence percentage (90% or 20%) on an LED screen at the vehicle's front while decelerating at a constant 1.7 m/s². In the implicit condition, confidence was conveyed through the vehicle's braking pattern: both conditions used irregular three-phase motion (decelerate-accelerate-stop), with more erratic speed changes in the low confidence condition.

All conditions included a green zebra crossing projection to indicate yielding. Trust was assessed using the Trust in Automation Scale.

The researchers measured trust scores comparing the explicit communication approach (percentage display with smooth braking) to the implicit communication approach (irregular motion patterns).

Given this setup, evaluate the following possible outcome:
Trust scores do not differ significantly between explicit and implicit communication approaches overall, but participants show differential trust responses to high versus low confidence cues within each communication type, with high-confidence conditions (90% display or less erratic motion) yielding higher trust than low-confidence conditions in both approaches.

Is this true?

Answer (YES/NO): NO